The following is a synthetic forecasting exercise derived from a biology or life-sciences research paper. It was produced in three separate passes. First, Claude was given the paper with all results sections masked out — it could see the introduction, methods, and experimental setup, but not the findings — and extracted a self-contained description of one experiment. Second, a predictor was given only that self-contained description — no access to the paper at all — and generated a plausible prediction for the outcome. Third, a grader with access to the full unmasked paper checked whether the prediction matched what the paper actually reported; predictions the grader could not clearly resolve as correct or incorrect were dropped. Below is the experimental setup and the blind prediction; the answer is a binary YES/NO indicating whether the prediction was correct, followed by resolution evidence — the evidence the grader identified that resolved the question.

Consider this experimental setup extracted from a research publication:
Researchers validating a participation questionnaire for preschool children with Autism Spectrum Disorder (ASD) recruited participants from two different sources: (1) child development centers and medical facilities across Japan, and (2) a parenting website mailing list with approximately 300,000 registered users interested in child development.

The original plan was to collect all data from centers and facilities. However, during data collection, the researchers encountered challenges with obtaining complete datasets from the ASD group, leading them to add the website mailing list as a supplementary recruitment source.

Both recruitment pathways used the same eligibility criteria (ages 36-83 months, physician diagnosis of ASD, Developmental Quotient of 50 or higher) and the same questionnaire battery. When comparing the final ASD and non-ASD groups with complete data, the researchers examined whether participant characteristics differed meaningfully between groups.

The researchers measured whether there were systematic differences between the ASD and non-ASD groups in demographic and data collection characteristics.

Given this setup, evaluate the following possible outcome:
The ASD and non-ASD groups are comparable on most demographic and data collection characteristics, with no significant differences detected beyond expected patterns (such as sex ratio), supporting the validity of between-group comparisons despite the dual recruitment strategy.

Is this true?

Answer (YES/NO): NO